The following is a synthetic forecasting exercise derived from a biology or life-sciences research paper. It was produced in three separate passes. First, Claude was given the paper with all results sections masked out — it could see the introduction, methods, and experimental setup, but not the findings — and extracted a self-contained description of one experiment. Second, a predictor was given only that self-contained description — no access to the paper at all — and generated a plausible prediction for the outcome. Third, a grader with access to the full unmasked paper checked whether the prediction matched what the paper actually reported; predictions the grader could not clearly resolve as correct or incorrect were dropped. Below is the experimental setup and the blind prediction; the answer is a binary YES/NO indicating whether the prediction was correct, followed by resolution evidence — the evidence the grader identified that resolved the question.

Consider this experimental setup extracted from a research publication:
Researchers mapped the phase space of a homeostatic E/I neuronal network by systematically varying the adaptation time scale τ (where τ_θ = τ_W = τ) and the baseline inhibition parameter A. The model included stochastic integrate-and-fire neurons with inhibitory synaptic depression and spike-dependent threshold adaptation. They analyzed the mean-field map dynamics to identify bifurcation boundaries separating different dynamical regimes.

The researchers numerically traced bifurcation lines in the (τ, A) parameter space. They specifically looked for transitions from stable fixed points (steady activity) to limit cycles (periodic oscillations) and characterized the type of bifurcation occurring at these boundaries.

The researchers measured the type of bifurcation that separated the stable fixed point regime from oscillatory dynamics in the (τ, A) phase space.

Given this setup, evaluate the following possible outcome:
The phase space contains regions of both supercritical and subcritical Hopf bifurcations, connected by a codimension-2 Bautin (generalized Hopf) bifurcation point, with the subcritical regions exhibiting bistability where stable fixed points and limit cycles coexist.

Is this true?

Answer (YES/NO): NO